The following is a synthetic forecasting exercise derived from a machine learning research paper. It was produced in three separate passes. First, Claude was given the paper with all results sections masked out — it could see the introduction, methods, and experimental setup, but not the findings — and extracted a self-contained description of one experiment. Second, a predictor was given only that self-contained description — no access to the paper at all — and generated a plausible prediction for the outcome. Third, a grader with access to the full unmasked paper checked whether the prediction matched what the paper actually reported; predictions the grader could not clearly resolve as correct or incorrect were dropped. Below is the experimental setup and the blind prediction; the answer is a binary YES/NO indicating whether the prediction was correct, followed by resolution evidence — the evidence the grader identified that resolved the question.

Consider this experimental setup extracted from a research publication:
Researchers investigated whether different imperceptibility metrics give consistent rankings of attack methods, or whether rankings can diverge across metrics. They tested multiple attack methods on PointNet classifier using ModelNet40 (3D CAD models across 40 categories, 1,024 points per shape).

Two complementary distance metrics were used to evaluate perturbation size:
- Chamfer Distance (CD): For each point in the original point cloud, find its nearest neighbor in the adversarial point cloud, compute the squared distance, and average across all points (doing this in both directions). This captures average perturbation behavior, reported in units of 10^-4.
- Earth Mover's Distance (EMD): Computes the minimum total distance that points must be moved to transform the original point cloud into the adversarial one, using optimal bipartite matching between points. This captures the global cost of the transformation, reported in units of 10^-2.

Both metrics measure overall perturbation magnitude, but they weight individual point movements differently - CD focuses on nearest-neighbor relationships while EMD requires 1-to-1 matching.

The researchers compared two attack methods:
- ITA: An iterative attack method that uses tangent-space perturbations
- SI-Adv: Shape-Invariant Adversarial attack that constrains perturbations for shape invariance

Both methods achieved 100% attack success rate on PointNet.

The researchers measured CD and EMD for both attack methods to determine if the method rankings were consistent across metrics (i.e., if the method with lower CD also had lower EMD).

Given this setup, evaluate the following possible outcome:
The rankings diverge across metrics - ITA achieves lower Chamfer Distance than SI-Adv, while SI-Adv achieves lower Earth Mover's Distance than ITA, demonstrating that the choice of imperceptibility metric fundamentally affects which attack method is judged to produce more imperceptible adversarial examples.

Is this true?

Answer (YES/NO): YES